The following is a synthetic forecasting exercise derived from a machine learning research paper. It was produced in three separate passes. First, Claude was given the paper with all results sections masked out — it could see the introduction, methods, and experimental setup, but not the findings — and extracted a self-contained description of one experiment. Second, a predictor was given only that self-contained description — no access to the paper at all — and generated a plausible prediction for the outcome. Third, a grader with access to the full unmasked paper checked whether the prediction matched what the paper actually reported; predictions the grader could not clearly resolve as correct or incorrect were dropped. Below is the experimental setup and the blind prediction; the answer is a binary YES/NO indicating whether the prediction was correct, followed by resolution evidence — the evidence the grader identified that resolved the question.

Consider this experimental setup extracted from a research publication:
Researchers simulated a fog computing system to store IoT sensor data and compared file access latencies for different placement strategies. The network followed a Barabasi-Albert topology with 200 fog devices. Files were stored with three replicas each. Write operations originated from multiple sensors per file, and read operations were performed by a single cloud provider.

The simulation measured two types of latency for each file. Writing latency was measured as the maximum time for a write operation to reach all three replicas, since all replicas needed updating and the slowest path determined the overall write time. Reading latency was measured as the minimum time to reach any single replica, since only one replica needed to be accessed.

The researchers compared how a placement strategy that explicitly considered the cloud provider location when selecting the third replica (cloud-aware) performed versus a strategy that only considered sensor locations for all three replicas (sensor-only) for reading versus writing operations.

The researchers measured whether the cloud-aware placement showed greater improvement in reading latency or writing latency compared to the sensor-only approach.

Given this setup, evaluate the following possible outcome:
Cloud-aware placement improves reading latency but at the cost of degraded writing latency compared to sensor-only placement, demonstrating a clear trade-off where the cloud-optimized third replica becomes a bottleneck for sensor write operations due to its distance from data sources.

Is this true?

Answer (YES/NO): NO